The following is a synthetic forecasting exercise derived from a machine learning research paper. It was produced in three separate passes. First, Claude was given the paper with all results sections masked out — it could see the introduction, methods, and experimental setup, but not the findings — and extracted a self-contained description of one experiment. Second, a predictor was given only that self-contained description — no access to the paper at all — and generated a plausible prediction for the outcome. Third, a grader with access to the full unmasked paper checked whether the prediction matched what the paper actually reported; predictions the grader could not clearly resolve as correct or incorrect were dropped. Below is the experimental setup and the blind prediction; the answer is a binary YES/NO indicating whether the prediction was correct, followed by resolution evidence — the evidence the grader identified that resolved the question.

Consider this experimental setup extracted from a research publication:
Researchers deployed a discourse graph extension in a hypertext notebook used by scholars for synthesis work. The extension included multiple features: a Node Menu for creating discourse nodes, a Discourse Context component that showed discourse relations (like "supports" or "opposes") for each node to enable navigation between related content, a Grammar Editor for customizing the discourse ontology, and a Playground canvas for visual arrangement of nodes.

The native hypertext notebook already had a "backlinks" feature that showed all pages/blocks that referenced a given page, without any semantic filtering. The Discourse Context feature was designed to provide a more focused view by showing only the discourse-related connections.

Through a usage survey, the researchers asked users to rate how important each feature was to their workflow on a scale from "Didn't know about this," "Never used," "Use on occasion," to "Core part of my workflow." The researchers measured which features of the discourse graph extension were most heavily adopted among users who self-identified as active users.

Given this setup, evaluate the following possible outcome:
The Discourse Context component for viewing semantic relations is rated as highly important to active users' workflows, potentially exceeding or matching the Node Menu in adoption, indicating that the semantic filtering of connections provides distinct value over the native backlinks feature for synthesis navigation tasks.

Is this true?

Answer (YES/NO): YES